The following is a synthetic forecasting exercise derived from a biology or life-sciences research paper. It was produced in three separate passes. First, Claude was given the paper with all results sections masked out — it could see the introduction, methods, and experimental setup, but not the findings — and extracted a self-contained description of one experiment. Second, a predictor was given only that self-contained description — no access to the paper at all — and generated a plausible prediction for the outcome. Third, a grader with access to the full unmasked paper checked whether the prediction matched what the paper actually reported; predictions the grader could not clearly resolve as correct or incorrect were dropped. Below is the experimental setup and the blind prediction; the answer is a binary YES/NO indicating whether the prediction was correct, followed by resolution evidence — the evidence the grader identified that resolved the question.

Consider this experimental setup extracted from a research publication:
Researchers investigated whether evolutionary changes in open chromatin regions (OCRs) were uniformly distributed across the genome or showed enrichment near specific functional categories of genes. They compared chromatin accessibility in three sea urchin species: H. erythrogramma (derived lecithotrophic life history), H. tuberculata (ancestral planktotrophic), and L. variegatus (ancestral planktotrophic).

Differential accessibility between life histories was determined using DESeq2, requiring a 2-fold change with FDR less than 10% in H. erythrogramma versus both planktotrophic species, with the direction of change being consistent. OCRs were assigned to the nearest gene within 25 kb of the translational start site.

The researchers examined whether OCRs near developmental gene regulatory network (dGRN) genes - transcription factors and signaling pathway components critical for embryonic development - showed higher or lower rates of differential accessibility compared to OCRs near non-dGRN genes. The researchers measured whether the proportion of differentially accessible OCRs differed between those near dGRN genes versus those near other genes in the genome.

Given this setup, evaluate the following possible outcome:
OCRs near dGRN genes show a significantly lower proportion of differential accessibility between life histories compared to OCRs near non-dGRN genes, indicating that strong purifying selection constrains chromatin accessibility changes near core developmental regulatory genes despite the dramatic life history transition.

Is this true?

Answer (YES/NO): NO